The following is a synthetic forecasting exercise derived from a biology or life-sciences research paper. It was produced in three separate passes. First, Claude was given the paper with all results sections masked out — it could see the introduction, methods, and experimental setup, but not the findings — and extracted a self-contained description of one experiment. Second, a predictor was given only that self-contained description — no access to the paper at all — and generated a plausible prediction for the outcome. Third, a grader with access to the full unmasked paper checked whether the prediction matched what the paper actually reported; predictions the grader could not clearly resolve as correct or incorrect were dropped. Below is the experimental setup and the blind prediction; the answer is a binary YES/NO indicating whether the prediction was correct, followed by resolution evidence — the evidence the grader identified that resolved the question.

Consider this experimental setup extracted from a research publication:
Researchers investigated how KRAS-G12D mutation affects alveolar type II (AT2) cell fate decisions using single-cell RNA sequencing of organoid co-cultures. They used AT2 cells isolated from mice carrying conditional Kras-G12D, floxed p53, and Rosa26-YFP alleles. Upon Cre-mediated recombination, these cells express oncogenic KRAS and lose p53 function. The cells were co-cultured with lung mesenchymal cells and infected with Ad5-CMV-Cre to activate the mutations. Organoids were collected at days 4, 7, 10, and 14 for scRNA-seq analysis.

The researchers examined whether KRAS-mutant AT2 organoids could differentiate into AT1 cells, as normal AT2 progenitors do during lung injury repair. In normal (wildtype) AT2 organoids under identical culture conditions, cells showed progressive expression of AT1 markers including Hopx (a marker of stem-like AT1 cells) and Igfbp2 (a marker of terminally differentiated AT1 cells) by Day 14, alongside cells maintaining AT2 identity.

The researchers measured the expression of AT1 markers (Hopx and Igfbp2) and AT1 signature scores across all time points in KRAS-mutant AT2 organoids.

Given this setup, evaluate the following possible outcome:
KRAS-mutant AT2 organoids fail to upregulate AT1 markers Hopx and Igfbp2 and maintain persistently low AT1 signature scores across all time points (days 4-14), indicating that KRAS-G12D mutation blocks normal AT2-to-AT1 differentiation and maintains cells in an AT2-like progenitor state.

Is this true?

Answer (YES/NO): NO